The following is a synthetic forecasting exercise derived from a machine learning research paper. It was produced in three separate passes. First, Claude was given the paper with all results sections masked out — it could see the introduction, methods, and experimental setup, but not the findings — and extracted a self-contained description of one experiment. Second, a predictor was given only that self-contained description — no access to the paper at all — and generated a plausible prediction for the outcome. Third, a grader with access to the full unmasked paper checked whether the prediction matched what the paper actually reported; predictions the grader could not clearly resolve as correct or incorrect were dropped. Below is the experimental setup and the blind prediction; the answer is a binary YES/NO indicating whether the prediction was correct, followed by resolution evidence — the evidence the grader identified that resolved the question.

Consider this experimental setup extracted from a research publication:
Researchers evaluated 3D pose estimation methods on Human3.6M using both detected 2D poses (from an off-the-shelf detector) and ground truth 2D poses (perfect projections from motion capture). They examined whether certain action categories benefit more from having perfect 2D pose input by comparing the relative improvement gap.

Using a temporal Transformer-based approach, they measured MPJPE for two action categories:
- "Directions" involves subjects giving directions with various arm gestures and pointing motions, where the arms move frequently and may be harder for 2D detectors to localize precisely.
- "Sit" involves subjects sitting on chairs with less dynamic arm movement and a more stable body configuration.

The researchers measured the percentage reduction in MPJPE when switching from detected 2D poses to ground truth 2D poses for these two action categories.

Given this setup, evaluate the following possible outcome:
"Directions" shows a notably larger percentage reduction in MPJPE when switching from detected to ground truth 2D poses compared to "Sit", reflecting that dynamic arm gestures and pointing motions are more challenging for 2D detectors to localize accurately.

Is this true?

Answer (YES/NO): NO